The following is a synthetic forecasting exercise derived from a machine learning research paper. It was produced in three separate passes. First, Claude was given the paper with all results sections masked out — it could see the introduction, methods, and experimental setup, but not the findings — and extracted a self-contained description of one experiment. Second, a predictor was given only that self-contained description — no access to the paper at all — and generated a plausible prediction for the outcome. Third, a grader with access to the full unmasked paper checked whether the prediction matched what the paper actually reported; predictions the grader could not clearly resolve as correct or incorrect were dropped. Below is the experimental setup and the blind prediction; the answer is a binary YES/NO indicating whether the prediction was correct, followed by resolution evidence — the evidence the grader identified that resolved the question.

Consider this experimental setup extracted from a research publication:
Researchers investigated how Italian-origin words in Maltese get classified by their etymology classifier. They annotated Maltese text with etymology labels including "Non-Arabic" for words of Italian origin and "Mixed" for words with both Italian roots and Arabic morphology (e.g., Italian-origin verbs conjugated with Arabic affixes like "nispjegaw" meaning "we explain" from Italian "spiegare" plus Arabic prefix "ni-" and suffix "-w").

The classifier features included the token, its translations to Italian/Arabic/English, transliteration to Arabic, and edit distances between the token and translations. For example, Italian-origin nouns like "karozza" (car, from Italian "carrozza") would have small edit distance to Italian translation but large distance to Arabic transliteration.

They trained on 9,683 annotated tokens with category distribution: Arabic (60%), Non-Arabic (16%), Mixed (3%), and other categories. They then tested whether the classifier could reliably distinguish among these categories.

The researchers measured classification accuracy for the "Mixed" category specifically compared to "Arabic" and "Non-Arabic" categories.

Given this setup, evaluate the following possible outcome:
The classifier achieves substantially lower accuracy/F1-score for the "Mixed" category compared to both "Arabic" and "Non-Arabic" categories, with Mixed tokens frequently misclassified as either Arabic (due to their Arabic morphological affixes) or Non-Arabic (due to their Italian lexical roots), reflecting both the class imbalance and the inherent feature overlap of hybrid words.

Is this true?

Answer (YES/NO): YES